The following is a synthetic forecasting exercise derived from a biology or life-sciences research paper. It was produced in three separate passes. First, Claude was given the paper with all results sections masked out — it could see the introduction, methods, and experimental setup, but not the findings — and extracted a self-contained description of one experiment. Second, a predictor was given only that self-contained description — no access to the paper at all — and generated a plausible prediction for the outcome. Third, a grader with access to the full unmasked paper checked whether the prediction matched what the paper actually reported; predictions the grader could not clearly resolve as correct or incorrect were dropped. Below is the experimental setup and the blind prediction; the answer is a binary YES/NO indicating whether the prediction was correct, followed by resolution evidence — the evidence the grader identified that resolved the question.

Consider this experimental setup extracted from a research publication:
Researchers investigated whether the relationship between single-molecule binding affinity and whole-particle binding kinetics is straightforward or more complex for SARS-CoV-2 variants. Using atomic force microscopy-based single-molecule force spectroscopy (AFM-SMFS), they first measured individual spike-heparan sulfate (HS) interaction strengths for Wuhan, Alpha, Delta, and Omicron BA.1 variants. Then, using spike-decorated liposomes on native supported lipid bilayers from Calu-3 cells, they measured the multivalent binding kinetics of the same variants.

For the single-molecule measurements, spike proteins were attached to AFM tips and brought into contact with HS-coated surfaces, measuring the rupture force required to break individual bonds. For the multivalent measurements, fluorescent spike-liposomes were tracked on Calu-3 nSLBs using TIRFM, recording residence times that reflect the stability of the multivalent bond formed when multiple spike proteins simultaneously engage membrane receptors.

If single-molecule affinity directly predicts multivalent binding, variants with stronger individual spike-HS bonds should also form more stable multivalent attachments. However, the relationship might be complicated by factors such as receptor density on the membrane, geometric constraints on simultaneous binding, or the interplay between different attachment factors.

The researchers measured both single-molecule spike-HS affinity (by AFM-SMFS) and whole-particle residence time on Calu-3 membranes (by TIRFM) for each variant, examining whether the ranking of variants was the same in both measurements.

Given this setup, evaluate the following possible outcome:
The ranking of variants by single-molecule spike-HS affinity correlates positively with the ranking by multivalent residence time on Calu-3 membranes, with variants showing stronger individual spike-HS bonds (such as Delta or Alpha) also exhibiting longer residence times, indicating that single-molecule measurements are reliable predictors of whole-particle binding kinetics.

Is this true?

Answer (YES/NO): NO